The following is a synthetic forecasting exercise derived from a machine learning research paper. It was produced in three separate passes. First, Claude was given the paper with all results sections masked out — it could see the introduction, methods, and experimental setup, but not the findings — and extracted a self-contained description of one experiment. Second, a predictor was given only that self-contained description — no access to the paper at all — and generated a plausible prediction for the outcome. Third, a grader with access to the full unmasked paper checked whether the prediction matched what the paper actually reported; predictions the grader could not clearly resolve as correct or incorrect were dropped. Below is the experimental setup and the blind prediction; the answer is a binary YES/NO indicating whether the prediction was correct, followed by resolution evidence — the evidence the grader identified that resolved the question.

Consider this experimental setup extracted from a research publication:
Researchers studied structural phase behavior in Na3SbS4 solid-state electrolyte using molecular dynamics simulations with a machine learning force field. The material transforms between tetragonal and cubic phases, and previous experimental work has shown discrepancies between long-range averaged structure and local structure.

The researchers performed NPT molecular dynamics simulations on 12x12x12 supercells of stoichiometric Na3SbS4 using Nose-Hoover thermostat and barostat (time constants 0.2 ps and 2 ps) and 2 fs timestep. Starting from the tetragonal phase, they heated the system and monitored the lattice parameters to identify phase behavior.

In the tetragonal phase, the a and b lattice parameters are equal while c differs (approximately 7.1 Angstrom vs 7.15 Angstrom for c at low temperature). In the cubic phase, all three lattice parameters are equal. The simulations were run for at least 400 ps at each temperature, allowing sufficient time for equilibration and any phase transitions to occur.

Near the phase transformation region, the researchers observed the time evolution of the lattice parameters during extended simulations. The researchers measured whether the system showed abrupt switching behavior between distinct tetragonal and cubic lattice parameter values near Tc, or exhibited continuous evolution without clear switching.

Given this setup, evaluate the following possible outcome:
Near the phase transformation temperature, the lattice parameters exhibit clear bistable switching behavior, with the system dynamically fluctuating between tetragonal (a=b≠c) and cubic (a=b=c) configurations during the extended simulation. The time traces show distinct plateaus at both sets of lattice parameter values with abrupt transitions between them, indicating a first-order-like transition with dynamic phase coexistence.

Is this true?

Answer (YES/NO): YES